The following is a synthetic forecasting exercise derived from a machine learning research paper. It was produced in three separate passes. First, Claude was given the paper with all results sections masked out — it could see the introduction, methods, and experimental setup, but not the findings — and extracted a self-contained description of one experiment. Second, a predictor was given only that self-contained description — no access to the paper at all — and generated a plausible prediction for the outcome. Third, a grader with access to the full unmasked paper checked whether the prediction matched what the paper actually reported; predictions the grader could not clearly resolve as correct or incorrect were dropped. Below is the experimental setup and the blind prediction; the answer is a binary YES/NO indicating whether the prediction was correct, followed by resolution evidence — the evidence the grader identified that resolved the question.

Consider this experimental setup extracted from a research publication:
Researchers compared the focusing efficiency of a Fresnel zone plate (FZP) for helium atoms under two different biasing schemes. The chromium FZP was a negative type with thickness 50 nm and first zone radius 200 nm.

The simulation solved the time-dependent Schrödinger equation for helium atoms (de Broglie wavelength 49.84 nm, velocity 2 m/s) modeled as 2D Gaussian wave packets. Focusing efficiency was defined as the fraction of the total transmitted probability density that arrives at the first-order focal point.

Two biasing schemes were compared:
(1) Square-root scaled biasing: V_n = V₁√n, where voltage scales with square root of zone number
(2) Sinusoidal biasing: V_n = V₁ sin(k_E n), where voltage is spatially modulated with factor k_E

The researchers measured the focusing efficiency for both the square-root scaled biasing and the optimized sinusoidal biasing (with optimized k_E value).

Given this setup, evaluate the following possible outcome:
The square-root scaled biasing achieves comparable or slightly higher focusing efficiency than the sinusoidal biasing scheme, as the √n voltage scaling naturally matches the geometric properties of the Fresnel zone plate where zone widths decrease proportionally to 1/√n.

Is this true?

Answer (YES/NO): NO